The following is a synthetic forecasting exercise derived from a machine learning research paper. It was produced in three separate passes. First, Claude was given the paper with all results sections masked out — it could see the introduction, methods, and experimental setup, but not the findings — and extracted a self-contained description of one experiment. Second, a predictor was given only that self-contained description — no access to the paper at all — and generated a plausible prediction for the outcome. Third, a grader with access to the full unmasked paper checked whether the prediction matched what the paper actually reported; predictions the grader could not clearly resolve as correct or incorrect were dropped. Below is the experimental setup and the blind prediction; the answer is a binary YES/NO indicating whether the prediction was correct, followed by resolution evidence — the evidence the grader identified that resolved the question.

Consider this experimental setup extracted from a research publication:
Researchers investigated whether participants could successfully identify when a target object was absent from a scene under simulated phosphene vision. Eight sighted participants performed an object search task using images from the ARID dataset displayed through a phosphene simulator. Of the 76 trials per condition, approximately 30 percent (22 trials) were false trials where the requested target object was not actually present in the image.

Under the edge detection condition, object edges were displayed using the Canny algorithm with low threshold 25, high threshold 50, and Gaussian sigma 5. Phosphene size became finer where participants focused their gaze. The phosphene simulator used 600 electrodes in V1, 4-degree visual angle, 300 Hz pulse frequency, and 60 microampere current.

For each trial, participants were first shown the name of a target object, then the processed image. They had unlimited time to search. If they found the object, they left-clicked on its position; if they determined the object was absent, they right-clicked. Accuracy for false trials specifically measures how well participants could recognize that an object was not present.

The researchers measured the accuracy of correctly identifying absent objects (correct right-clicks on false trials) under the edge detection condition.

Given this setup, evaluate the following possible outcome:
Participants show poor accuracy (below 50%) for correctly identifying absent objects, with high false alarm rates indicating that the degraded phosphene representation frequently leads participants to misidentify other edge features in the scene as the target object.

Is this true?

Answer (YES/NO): YES